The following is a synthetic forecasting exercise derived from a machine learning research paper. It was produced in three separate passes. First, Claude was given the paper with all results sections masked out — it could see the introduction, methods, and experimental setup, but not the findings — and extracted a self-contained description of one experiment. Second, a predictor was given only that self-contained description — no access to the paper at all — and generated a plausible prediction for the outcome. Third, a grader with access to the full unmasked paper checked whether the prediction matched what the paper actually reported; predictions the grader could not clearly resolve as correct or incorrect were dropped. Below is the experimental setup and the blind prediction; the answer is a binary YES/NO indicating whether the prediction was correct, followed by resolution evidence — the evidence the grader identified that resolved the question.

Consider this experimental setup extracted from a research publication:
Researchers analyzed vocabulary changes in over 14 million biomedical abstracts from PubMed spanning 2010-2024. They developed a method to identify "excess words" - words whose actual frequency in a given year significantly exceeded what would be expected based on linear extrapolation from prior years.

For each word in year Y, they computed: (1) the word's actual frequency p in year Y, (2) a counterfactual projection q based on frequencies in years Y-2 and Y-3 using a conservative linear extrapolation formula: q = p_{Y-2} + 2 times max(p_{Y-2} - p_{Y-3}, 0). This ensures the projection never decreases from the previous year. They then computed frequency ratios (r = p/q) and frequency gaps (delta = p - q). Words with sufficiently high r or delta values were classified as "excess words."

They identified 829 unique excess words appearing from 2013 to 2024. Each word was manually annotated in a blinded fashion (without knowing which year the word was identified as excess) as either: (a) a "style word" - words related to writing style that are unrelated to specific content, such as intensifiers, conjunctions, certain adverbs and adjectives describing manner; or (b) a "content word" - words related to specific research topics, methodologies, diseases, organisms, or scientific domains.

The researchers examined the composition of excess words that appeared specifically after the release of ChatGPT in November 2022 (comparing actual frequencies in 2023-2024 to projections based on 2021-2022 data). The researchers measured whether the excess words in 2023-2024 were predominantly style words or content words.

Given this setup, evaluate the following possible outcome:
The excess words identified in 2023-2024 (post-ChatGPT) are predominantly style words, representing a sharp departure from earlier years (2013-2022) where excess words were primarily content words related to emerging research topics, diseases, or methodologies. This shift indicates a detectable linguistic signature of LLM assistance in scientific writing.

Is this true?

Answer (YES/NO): YES